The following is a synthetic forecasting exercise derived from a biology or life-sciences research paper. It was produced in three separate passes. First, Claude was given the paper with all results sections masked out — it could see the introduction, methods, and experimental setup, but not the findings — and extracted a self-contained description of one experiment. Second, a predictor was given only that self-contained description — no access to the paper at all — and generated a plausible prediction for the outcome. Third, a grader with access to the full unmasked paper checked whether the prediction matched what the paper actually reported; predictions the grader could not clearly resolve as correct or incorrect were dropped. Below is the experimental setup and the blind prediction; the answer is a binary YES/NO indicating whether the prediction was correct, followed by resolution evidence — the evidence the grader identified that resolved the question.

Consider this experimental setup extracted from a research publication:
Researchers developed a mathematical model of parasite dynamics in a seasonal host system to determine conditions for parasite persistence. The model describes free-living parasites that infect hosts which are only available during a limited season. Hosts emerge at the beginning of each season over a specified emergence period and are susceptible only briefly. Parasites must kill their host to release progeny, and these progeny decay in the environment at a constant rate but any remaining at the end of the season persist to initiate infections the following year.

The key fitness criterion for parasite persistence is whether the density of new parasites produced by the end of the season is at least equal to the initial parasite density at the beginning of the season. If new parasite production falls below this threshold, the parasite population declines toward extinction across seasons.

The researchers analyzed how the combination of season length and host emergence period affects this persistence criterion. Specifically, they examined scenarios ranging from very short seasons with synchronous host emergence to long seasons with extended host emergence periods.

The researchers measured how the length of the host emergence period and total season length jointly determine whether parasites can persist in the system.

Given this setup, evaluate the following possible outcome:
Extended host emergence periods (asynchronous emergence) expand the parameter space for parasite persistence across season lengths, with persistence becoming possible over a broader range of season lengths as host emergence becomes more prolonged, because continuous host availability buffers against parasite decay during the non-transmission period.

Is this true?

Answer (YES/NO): NO